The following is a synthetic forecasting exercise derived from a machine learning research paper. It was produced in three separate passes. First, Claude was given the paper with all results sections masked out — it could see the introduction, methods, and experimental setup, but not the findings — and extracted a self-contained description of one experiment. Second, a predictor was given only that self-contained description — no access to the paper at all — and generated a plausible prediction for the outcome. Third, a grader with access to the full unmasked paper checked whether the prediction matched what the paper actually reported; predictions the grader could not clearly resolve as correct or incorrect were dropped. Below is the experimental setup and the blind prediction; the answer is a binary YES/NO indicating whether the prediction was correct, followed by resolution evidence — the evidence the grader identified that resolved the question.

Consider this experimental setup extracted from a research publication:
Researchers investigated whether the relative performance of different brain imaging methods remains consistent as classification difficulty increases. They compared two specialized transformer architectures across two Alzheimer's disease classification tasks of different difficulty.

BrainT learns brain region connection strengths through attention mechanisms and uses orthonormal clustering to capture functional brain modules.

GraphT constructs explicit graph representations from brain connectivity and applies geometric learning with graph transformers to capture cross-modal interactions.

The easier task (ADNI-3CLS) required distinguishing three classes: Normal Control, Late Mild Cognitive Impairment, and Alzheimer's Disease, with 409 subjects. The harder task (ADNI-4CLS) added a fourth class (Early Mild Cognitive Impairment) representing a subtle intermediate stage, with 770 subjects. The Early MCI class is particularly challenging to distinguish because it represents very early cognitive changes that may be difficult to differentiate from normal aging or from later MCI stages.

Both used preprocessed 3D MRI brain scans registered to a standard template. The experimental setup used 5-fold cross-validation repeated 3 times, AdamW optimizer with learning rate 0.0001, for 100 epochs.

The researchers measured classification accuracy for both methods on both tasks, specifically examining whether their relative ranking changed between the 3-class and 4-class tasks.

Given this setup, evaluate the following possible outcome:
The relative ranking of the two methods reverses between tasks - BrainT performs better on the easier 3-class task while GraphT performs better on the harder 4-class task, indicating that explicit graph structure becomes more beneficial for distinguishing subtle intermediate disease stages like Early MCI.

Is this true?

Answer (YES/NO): NO